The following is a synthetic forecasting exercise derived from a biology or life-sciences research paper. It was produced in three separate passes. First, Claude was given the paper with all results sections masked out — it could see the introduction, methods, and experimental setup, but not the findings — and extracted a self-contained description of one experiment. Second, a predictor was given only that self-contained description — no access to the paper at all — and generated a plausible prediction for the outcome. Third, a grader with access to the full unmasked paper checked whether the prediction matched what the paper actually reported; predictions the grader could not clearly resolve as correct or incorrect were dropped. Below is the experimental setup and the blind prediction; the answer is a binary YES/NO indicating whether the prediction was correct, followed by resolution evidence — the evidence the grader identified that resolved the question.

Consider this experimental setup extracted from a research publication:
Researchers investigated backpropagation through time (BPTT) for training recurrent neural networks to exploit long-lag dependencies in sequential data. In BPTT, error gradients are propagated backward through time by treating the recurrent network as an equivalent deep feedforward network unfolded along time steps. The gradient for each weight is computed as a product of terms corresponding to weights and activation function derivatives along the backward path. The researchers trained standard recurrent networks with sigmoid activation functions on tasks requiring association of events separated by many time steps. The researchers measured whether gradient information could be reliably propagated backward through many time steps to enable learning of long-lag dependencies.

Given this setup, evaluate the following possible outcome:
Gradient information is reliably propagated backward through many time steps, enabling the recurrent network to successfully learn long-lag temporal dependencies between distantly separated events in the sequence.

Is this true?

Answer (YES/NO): NO